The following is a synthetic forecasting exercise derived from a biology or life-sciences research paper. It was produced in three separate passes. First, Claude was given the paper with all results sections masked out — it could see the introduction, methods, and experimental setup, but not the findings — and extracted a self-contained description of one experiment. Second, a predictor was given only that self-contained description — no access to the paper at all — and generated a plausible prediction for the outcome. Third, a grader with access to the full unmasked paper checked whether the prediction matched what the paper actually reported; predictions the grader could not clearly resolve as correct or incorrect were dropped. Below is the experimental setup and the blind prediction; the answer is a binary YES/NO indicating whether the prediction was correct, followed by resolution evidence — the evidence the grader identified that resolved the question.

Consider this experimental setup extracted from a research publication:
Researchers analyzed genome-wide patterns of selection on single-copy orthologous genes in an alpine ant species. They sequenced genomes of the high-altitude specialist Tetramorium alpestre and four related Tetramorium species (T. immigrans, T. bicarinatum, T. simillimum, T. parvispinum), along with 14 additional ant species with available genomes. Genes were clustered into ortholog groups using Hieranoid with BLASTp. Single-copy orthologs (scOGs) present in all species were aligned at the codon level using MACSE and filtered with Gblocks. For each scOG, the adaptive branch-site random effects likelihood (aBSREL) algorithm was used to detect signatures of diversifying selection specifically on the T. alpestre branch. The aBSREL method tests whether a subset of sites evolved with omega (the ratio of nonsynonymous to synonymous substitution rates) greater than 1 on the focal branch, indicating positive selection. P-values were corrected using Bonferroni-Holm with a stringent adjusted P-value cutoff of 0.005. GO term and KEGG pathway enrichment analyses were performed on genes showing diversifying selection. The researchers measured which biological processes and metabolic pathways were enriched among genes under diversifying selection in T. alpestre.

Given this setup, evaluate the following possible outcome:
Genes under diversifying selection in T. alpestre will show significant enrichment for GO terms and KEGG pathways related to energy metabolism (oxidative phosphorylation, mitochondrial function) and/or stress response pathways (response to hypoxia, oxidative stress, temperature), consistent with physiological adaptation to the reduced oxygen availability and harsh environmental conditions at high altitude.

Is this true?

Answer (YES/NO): NO